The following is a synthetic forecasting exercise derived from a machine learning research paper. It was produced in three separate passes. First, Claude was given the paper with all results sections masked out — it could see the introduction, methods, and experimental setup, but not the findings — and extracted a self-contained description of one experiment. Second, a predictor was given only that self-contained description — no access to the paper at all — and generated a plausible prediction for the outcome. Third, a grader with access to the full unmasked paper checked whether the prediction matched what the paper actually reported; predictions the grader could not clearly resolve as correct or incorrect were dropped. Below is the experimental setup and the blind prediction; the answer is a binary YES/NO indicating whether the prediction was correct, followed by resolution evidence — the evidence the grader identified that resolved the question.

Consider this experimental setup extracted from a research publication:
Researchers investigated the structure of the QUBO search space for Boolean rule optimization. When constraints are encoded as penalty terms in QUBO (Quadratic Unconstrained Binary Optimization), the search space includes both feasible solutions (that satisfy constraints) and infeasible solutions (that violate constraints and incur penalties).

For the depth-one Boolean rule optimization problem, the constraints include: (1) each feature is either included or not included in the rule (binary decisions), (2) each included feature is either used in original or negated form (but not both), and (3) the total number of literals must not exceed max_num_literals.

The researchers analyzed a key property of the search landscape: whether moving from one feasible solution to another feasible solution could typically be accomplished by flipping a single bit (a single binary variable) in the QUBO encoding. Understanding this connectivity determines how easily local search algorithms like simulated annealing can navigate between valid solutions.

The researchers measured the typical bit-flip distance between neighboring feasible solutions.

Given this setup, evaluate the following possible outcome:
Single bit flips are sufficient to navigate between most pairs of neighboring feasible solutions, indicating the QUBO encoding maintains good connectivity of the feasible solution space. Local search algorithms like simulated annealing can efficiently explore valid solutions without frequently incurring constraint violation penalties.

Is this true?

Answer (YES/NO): NO